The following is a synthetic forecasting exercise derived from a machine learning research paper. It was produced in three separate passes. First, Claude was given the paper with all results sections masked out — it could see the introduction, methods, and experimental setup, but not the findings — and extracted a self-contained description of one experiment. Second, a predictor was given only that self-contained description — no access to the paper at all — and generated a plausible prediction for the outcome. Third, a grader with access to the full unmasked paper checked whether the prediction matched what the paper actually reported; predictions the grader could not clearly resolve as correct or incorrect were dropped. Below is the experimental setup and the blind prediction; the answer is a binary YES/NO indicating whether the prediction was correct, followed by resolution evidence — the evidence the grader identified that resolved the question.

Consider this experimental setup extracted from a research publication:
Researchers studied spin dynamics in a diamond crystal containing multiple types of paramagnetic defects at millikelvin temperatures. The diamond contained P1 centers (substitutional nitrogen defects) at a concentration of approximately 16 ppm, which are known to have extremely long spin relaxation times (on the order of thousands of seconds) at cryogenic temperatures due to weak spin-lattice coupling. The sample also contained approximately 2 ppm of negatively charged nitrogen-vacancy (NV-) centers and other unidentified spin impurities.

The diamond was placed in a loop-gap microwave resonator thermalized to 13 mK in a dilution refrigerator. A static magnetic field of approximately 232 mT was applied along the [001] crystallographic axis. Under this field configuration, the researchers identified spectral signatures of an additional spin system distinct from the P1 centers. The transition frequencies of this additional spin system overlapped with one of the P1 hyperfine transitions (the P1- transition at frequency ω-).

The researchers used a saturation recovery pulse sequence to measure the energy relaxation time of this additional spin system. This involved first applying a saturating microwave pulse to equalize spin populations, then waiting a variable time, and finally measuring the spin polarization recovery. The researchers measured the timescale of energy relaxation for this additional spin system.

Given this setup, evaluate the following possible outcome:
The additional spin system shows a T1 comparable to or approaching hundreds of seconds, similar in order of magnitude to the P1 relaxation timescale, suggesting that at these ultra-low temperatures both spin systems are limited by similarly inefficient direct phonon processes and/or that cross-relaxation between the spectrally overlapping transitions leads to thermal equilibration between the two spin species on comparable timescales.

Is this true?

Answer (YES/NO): NO